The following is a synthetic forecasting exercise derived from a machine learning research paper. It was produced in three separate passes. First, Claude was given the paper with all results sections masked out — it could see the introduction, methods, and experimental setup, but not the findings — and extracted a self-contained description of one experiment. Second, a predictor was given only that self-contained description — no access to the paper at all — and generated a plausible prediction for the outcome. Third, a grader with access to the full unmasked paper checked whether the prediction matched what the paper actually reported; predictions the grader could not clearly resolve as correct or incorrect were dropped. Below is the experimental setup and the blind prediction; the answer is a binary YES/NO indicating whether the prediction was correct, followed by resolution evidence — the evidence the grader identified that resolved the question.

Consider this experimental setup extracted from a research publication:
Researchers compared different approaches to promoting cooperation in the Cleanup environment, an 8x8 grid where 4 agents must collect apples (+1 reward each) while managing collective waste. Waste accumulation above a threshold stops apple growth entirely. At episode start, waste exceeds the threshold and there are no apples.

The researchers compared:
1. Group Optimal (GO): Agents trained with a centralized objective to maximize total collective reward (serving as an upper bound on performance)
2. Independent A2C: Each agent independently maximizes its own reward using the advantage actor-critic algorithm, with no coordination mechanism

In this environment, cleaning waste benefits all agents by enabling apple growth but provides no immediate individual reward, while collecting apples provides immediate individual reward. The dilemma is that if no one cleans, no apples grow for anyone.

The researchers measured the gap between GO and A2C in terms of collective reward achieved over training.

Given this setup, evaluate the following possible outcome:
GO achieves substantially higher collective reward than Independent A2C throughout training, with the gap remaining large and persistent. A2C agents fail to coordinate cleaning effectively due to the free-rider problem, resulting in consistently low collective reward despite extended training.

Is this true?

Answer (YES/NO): YES